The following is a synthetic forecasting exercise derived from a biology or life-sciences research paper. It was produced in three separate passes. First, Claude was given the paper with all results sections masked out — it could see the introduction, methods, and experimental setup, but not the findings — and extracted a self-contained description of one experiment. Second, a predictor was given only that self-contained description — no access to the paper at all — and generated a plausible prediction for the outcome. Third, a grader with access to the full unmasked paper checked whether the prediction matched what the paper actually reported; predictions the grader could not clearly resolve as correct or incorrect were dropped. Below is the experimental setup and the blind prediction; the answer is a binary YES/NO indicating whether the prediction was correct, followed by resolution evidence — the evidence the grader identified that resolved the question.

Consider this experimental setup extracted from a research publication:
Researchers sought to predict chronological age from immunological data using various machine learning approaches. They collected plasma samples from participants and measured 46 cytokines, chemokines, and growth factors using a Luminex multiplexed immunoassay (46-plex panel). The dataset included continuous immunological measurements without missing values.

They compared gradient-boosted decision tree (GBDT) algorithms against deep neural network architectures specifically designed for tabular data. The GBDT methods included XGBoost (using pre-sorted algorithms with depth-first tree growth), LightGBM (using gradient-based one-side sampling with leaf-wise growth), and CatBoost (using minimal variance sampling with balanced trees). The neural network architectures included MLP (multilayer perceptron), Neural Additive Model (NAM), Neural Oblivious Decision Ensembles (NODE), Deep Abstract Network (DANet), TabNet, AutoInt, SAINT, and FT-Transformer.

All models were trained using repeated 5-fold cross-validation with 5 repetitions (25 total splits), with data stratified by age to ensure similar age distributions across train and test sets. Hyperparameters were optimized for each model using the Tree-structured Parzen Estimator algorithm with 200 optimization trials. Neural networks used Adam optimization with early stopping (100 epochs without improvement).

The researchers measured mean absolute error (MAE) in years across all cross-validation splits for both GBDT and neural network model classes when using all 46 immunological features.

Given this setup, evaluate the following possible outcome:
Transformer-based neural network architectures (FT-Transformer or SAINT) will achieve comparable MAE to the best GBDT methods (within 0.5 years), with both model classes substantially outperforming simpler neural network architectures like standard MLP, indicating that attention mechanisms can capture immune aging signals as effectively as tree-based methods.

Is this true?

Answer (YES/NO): NO